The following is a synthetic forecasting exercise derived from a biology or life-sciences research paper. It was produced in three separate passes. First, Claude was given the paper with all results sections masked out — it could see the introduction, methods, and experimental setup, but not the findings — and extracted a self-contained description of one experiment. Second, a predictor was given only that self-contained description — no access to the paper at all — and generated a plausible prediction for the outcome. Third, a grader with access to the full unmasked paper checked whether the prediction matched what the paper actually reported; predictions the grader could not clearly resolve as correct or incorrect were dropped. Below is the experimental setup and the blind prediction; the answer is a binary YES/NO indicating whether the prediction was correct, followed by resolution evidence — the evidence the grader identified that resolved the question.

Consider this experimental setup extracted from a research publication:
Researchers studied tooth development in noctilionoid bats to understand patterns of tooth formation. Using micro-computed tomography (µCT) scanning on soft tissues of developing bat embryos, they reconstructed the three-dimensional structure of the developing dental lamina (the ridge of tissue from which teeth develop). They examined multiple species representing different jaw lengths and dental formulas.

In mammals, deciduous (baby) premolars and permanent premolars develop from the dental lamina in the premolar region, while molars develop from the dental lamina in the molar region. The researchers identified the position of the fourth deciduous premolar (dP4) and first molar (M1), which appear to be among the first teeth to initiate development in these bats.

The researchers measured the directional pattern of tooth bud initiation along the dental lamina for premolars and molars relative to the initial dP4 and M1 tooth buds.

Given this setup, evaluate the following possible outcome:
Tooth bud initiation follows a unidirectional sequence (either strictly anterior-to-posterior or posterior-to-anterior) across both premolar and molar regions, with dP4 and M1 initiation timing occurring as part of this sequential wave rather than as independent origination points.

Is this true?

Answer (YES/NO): NO